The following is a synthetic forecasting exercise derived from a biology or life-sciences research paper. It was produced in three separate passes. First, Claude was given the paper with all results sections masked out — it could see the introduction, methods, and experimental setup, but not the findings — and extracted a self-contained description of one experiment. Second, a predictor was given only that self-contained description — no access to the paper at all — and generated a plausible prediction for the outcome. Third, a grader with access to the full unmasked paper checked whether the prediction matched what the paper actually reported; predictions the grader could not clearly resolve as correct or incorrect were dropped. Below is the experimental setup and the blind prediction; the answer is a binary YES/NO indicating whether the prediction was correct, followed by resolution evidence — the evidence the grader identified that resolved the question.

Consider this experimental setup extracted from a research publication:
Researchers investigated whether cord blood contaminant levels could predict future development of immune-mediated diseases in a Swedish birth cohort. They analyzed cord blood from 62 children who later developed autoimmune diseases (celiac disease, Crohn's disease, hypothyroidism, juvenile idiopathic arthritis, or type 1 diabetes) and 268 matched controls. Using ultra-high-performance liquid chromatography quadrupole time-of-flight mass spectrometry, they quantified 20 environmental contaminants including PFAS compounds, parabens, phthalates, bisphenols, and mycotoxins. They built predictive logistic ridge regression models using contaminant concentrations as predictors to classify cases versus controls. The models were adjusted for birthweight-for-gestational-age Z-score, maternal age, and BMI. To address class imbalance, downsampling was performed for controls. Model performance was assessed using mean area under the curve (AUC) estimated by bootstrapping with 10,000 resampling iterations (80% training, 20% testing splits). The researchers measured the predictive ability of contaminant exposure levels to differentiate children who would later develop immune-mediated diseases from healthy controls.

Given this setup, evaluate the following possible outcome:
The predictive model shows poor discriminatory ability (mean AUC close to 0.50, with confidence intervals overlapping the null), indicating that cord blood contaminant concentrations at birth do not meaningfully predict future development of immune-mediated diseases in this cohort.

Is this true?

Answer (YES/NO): NO